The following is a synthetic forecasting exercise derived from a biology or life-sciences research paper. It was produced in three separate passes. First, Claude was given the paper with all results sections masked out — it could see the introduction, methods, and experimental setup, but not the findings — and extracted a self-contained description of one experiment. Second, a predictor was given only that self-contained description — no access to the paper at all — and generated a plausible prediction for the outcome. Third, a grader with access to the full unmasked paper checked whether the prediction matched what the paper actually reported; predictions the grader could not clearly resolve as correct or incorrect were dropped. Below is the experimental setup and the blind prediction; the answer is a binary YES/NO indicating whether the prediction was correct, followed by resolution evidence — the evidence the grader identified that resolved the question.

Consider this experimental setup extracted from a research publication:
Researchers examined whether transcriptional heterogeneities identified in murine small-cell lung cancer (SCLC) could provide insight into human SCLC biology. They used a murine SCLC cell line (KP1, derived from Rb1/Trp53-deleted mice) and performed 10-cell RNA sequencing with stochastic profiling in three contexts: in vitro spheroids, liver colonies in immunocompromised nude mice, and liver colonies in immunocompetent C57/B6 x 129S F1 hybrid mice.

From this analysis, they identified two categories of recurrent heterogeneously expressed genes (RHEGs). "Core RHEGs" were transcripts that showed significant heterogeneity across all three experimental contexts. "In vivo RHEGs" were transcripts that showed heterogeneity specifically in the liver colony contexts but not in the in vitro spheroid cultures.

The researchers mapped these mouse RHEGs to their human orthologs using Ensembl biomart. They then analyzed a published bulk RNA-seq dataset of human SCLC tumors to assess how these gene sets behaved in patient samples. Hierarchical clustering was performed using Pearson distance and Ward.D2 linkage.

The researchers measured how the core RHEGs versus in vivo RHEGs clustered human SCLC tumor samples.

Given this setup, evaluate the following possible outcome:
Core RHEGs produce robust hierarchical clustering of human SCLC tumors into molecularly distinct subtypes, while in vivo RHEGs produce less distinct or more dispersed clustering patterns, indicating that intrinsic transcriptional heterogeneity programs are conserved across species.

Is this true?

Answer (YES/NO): NO